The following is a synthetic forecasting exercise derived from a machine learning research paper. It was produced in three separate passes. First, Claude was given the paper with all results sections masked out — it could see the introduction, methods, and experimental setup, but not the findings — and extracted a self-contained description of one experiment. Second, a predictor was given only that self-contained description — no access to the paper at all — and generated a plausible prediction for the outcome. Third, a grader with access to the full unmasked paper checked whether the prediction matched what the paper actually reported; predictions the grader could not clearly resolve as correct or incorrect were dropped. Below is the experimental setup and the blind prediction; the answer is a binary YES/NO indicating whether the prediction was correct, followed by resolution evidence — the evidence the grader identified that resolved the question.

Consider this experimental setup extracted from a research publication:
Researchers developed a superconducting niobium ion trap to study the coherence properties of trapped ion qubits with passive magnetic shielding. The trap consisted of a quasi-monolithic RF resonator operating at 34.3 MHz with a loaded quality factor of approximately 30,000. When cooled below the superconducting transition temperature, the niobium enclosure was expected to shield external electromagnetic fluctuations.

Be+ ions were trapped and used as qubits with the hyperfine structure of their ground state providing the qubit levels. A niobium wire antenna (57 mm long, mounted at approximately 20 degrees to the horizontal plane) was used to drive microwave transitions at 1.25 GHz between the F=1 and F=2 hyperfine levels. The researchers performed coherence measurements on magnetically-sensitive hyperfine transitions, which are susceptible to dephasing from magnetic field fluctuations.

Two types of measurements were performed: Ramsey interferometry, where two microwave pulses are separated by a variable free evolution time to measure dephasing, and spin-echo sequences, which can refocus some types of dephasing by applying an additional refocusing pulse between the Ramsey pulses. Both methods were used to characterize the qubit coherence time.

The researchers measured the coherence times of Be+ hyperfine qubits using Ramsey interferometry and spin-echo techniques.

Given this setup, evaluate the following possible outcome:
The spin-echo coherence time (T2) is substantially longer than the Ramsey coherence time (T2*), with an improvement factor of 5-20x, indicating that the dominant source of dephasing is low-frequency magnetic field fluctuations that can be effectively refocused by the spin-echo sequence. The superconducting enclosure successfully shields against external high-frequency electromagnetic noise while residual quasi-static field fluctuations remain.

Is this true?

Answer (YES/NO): YES